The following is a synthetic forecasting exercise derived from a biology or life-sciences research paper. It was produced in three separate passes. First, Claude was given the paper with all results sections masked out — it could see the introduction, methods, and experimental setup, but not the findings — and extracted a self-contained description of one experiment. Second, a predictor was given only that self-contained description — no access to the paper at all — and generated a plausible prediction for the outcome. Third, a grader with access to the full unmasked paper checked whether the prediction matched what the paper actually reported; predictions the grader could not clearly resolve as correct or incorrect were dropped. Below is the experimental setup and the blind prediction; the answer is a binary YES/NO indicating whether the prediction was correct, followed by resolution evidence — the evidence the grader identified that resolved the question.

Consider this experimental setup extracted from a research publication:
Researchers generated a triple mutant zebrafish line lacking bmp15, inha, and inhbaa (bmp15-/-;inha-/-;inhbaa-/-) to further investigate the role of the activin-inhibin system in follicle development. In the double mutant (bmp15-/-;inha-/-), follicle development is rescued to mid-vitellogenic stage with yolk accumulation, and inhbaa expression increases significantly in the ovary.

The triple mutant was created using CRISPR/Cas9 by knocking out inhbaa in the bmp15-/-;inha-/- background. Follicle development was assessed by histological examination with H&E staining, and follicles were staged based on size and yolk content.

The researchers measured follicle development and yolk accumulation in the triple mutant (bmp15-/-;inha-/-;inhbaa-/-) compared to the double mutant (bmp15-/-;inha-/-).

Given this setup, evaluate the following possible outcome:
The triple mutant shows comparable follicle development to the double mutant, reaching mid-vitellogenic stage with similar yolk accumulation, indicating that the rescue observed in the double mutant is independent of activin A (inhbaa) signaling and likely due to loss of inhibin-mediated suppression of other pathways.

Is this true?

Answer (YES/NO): NO